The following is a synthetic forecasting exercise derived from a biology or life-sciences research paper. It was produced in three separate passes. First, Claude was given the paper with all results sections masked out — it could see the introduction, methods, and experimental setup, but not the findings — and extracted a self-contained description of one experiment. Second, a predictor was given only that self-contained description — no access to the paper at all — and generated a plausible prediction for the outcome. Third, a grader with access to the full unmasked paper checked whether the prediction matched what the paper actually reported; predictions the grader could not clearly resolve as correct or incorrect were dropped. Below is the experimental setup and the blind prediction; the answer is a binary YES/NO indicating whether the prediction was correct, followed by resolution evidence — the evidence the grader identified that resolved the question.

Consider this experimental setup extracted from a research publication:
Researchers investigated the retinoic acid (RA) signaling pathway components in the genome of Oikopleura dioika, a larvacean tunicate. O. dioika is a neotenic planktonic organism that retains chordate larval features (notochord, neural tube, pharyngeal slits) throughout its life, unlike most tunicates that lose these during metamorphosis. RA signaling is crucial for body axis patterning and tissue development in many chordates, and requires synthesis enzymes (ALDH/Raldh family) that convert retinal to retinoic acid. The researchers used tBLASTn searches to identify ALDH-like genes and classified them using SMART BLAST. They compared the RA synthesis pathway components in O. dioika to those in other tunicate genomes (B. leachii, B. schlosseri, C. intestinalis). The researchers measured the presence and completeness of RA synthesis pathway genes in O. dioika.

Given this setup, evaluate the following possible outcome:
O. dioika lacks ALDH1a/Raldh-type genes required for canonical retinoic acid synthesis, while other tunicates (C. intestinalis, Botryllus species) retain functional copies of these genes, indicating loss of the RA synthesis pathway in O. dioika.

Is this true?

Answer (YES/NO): YES